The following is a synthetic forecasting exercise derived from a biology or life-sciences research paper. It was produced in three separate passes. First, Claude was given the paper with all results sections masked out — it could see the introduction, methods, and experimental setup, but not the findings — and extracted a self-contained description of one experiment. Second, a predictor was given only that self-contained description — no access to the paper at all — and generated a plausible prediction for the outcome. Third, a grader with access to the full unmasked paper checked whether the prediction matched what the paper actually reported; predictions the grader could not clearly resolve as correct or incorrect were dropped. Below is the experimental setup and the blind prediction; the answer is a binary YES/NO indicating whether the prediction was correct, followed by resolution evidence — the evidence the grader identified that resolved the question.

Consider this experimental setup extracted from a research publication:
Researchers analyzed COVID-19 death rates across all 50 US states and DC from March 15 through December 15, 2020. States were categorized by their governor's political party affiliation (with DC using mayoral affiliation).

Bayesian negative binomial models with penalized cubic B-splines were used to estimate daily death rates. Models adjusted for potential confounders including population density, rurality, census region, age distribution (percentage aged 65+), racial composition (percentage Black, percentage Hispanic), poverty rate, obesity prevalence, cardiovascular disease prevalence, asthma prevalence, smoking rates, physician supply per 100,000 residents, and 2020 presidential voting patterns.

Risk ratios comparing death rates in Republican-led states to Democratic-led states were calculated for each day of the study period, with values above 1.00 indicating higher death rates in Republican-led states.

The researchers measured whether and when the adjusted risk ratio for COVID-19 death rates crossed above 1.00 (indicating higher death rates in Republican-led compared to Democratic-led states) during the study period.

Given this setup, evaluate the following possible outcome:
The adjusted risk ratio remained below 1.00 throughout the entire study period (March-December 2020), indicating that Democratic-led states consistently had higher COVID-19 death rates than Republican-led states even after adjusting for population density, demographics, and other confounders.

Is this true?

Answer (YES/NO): NO